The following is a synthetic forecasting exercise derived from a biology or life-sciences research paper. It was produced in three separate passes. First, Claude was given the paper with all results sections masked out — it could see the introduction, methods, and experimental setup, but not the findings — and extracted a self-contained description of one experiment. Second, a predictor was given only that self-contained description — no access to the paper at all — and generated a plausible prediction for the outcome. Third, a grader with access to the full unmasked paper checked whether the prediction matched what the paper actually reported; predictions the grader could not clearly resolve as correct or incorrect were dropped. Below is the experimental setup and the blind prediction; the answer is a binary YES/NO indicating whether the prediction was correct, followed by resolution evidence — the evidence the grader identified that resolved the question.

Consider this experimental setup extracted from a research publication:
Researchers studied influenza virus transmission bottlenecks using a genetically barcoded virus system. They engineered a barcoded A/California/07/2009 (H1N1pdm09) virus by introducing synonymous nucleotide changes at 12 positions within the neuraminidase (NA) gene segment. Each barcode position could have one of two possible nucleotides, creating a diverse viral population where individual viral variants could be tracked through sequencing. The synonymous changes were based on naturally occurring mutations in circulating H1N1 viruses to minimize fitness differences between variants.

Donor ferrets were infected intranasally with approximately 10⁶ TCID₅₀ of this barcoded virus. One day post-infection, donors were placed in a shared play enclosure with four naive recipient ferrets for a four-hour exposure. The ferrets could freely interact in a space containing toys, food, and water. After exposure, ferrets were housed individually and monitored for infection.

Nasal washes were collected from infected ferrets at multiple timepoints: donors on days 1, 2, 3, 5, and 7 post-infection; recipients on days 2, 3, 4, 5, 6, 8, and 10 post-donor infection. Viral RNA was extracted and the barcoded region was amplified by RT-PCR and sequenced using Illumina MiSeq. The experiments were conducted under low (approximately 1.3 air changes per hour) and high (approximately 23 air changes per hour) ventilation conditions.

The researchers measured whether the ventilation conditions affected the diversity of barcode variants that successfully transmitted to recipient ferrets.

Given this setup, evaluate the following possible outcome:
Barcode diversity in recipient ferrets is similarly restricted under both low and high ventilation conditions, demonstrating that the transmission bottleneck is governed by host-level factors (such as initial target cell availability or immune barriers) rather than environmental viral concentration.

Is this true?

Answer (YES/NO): YES